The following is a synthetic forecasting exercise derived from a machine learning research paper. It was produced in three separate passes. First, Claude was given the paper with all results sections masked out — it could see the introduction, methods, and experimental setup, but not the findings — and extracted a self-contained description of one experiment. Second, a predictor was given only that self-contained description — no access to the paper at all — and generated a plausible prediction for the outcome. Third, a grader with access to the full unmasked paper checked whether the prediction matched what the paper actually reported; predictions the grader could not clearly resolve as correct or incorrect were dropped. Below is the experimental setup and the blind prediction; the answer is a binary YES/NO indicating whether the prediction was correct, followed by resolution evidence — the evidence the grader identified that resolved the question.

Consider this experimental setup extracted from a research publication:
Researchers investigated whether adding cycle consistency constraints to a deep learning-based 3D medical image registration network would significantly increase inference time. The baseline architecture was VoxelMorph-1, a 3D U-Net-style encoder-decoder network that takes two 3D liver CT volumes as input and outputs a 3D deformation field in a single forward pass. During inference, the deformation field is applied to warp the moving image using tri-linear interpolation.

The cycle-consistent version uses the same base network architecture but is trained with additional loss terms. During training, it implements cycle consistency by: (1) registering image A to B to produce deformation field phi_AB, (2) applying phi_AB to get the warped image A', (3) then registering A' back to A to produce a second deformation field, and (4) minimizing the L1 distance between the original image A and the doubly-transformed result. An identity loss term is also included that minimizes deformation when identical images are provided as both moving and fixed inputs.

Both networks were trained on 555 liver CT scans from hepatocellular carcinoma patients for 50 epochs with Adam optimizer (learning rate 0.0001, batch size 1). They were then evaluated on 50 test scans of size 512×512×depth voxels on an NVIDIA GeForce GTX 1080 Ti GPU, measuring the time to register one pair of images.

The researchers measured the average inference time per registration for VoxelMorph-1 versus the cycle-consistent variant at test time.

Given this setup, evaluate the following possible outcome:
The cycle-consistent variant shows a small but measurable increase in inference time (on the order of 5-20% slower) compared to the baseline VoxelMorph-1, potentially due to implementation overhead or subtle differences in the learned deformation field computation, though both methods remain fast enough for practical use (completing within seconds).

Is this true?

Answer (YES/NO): NO